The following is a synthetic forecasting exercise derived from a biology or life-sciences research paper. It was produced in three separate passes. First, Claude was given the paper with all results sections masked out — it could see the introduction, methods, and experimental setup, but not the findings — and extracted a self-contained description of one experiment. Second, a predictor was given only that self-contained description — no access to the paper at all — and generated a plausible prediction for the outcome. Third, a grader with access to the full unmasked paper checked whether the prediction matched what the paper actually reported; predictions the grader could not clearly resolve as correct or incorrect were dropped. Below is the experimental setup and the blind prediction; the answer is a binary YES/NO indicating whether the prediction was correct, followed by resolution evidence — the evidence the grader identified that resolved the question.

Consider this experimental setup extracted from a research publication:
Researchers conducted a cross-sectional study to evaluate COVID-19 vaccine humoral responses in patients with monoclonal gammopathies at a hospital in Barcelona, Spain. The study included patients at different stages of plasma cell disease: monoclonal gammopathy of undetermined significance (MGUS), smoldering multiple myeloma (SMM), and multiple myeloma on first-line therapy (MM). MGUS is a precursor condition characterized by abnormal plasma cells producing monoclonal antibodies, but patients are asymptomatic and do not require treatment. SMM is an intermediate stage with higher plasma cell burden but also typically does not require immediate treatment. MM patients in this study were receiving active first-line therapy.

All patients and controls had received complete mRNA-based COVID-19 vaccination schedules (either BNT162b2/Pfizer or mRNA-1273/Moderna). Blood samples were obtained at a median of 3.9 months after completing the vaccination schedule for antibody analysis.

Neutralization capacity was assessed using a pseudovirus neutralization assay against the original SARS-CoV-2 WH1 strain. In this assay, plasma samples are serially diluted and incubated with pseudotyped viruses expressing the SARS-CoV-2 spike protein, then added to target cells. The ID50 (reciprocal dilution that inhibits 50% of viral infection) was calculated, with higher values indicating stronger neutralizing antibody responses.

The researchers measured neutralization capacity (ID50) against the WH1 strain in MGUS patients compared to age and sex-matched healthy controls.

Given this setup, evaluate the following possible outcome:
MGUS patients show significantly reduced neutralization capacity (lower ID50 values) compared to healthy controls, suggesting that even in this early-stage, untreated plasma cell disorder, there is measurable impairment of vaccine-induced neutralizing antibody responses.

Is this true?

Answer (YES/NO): NO